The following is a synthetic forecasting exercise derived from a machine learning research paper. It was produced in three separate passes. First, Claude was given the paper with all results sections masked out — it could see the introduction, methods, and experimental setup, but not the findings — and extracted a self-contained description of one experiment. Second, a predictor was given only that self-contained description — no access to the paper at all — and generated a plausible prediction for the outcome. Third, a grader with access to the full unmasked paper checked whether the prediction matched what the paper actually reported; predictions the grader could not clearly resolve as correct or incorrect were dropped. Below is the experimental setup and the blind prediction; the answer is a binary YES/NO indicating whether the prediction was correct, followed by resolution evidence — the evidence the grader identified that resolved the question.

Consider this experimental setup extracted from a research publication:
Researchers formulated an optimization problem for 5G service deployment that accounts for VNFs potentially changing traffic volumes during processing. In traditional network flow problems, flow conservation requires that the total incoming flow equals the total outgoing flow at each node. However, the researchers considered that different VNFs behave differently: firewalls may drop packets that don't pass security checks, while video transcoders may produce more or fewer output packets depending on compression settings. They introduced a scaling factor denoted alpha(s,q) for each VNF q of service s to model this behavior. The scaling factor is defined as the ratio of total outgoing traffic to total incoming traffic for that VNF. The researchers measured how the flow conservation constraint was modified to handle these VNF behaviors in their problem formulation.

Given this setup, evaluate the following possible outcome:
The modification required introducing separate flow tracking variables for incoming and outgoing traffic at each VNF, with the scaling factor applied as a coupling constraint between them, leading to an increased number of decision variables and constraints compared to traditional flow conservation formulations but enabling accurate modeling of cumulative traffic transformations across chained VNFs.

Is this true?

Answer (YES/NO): NO